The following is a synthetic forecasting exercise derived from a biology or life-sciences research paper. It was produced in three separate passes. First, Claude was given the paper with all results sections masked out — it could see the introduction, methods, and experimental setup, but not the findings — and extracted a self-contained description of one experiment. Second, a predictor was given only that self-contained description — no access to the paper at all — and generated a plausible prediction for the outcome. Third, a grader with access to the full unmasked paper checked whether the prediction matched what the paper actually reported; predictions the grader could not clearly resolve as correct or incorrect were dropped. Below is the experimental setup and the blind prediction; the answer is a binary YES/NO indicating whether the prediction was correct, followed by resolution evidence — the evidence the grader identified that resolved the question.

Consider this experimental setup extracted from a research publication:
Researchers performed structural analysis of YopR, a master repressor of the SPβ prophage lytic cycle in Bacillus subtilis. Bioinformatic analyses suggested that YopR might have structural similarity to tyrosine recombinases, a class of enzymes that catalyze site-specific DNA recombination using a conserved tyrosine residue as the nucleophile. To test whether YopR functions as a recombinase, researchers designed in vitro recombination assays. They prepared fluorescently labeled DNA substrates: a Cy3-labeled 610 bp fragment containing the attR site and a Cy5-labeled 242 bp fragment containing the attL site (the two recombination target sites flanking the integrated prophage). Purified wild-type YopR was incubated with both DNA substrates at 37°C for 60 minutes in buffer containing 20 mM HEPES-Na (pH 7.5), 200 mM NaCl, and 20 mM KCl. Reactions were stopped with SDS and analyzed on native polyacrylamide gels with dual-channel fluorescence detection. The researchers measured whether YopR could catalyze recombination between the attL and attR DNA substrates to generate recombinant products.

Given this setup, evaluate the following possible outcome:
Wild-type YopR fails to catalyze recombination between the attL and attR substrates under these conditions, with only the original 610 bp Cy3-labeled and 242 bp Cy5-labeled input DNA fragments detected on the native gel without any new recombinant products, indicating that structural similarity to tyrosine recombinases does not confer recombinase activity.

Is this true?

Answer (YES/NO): YES